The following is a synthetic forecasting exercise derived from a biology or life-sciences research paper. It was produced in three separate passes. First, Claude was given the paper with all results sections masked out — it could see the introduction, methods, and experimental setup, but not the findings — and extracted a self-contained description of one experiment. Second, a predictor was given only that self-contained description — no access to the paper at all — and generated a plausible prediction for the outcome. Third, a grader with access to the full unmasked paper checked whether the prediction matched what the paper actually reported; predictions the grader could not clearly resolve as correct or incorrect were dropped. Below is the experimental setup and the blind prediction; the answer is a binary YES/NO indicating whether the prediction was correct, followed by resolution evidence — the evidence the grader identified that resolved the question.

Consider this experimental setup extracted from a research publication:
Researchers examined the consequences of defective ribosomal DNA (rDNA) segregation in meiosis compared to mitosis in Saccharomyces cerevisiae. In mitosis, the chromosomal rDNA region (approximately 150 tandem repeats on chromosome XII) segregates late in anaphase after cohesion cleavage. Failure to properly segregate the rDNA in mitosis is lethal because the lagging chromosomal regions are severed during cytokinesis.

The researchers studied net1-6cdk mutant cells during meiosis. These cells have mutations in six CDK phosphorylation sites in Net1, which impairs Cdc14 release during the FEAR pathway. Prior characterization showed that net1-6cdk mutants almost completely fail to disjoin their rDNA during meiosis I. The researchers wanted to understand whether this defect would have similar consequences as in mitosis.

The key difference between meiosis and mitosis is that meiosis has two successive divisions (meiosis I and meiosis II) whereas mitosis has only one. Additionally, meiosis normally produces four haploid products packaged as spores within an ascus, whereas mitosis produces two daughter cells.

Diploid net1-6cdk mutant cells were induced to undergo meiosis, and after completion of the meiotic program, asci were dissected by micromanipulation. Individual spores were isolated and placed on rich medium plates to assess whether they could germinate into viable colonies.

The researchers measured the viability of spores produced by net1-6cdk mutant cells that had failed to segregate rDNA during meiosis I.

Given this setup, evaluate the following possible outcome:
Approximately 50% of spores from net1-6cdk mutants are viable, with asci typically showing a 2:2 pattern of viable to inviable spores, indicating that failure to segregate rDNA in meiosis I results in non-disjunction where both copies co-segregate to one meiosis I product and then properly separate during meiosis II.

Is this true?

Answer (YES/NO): NO